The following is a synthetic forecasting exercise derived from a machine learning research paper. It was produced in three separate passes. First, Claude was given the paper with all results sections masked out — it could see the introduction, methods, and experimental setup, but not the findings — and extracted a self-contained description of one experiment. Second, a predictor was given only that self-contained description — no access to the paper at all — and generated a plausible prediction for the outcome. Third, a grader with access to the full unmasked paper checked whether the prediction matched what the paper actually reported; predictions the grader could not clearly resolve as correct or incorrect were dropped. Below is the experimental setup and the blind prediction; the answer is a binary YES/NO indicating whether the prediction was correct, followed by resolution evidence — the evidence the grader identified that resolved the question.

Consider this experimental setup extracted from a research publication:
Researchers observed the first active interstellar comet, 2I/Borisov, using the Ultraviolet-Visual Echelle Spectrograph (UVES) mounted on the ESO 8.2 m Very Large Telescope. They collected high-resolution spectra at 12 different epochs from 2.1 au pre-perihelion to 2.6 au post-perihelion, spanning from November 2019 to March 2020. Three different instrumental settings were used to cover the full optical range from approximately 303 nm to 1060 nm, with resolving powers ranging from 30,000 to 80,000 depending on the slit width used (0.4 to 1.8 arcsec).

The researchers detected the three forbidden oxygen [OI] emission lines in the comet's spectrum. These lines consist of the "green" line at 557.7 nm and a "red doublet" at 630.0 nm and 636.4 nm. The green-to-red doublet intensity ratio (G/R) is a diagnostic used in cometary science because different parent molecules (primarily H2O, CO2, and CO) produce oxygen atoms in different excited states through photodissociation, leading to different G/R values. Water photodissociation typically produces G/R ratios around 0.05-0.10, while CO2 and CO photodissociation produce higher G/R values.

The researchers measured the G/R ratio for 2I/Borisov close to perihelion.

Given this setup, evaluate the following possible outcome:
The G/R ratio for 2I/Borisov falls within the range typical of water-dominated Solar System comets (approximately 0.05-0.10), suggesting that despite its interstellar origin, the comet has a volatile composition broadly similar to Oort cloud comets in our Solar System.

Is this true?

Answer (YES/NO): NO